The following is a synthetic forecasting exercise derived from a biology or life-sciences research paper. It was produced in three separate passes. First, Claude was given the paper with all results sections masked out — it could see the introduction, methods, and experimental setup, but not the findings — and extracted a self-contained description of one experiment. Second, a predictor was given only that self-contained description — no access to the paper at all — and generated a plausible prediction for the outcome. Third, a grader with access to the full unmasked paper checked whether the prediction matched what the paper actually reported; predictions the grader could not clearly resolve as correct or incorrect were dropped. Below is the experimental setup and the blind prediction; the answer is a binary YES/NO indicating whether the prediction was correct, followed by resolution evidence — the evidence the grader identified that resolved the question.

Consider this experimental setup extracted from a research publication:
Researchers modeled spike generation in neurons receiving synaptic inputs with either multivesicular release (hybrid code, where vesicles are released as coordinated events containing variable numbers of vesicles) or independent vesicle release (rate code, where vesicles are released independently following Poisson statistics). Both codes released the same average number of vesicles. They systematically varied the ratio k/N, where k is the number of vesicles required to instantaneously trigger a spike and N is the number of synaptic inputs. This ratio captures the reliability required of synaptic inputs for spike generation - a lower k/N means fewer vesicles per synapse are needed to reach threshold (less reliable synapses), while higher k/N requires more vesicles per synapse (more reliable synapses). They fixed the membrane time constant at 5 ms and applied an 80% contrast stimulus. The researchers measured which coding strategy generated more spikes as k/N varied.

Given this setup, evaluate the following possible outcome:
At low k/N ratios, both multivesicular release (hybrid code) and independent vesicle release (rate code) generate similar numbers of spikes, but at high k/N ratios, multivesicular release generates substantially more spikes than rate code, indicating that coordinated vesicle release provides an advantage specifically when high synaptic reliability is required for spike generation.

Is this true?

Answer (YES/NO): NO